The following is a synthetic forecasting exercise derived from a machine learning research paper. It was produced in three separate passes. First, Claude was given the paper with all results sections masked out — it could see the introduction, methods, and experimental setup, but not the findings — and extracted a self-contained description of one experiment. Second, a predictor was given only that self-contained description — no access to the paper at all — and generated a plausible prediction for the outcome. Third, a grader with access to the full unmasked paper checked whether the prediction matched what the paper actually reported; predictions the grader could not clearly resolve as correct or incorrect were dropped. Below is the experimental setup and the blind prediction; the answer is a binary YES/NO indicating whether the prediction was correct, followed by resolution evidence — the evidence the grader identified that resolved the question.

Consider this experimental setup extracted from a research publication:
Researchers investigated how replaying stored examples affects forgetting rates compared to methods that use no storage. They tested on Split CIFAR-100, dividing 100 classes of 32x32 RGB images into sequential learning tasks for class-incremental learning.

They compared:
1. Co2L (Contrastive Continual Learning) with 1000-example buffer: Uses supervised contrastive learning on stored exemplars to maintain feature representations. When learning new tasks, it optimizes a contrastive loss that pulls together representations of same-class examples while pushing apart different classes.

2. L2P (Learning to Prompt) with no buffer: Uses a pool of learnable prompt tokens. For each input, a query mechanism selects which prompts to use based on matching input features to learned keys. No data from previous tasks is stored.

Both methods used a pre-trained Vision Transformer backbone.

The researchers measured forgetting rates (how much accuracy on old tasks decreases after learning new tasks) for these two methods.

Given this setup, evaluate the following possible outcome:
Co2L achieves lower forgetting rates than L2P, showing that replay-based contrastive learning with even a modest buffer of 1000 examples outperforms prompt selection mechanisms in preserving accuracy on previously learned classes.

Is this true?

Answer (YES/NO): NO